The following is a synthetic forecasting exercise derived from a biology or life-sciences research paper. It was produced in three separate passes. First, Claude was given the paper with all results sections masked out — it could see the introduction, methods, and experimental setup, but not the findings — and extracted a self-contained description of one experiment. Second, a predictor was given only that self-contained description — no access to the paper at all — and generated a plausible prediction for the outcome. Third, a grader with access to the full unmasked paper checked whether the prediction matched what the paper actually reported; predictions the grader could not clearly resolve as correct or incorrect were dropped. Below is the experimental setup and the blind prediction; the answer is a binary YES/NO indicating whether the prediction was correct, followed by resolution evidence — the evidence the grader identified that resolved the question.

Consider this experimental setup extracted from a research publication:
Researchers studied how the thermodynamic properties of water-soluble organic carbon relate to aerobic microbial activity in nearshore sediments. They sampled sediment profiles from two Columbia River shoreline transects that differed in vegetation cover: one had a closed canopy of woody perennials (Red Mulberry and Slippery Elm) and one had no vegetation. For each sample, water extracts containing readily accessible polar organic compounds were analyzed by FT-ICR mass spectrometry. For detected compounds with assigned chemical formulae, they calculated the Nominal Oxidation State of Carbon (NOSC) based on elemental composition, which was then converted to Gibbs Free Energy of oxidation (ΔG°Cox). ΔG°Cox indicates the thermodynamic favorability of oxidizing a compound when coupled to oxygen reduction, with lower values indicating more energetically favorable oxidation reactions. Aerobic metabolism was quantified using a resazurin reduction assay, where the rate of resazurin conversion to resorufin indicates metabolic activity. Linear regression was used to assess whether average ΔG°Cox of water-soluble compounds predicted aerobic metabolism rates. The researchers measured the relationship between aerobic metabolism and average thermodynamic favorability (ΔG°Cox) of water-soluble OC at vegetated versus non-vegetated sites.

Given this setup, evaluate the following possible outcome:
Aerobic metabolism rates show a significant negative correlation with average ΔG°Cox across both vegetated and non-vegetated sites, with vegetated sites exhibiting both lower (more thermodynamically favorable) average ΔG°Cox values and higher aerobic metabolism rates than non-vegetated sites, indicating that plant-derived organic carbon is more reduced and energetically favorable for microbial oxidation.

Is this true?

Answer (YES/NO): NO